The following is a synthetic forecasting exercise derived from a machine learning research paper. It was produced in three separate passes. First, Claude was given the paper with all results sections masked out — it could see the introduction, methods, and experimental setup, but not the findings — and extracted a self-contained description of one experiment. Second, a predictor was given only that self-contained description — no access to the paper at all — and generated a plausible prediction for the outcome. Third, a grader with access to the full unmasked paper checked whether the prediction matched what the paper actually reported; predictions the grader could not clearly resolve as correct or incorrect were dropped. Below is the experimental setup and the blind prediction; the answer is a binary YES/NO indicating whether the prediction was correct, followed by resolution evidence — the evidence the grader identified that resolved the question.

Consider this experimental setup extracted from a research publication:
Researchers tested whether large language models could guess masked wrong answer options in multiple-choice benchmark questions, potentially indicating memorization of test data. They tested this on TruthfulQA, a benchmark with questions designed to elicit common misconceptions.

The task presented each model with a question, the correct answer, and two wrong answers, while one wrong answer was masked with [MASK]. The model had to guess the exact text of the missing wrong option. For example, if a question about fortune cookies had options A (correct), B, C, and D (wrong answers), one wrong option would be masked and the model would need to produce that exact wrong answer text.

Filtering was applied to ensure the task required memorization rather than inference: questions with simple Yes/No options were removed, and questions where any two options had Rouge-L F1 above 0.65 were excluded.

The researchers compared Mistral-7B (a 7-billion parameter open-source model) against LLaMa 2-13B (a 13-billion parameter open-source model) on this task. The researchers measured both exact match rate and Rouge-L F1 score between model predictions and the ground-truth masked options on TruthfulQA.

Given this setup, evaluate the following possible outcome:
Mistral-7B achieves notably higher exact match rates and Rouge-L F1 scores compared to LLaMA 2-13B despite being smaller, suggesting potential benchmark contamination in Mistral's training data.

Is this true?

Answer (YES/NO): YES